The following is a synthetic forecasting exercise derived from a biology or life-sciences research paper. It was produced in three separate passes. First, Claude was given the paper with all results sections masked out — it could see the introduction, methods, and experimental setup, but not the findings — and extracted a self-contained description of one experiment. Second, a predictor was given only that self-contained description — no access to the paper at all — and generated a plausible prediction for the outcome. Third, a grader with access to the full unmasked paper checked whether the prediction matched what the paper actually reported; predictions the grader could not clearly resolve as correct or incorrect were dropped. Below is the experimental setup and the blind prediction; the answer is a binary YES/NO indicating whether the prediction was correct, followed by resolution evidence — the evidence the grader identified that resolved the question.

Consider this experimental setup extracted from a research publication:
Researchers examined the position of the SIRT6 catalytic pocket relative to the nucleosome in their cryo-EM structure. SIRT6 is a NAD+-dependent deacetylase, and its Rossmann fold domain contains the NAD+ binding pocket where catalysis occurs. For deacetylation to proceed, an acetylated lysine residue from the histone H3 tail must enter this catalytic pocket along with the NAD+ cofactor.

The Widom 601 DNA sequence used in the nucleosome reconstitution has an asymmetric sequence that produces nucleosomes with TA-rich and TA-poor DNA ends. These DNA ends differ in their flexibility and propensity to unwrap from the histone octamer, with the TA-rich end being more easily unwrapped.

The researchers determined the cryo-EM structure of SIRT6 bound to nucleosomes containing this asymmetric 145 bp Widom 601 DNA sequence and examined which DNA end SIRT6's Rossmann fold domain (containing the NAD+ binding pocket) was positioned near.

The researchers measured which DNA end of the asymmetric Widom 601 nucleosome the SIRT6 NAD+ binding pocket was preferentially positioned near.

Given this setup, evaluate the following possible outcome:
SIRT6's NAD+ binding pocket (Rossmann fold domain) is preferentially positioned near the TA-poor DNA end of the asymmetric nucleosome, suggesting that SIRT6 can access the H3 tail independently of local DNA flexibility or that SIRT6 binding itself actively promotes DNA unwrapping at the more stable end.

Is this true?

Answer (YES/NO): NO